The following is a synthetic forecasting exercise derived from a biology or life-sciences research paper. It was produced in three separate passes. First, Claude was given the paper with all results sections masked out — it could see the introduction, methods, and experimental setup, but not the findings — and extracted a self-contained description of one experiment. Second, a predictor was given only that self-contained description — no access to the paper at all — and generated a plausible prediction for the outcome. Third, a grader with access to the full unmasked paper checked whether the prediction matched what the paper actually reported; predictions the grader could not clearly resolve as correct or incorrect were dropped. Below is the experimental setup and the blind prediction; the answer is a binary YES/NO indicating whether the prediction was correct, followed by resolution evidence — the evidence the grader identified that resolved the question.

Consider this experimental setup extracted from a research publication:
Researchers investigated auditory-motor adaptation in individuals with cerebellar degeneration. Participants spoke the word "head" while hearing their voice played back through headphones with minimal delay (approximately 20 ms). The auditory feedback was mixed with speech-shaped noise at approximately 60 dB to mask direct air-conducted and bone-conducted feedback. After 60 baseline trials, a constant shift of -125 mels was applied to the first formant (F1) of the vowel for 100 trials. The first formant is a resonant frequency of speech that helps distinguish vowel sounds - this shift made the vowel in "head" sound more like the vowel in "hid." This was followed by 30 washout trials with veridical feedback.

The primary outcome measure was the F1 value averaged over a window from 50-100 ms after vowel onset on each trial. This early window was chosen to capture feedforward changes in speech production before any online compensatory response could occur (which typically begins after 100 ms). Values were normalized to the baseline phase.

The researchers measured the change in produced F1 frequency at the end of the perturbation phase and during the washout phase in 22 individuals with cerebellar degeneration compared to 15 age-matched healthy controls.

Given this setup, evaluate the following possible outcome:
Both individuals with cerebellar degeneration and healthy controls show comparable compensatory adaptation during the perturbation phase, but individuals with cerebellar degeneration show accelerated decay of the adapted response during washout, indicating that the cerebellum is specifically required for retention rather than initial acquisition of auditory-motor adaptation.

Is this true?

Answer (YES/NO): NO